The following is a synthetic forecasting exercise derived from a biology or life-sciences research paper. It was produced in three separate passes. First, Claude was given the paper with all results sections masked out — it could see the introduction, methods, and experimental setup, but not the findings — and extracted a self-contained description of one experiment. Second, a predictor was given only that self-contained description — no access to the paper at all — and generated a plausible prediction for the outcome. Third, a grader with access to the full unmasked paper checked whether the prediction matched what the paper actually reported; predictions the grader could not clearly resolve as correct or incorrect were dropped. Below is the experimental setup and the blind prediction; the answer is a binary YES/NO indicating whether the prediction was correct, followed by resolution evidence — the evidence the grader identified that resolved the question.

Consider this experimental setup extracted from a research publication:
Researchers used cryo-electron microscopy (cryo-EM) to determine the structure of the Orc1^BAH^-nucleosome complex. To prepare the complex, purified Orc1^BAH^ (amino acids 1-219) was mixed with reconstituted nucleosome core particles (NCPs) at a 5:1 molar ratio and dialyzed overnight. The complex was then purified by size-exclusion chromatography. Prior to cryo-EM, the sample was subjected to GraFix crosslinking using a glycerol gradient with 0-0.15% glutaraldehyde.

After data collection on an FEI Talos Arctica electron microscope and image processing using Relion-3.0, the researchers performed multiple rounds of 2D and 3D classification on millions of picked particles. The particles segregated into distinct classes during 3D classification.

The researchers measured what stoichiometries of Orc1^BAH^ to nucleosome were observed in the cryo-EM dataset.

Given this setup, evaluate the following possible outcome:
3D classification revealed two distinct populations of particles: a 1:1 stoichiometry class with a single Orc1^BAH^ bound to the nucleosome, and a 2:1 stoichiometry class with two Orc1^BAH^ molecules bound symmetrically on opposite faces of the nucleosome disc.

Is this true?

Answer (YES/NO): YES